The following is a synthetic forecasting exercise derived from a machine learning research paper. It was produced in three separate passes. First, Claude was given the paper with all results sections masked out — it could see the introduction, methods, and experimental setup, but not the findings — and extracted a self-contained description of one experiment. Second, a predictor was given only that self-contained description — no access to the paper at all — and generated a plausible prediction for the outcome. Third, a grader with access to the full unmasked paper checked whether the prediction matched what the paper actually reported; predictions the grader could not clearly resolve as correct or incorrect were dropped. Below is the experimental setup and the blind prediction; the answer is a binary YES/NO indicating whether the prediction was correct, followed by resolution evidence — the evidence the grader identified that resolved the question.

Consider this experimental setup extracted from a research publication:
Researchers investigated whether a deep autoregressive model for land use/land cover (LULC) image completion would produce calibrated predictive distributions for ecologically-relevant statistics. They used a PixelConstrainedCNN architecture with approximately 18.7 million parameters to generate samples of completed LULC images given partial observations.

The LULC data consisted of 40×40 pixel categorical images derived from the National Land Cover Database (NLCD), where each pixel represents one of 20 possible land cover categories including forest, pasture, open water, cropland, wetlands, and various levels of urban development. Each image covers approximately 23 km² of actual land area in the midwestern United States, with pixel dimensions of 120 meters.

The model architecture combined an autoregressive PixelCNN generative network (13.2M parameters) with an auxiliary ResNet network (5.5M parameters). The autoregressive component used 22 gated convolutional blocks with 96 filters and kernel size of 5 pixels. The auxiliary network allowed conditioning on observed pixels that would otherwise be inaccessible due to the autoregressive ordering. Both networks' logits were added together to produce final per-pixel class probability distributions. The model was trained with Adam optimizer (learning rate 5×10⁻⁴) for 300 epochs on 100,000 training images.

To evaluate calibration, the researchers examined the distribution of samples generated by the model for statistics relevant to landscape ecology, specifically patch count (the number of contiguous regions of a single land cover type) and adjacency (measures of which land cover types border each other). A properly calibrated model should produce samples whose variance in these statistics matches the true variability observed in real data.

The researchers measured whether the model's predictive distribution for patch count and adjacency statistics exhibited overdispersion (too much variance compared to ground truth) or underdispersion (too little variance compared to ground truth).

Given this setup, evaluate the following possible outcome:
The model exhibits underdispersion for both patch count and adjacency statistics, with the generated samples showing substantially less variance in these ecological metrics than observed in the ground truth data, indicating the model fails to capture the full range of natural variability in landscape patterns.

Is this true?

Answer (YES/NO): YES